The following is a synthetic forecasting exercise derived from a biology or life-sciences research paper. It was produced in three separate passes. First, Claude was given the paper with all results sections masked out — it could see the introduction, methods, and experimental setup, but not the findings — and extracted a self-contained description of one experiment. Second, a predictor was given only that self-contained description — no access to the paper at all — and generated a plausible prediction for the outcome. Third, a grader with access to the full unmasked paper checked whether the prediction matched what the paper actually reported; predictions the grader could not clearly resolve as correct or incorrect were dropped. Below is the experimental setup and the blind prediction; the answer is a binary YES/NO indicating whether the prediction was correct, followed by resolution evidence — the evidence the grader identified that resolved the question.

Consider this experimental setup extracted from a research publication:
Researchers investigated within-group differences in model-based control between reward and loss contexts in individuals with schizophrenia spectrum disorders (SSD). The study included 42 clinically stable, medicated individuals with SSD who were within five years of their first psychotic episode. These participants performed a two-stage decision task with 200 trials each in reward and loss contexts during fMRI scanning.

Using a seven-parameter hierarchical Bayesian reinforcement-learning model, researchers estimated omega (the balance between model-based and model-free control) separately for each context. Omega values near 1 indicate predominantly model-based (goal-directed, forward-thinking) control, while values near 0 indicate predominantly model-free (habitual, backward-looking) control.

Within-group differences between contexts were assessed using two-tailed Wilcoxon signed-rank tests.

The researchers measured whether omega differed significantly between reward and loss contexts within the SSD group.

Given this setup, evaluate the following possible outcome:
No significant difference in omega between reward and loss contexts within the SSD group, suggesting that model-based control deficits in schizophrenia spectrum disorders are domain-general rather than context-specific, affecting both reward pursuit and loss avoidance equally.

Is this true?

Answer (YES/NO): NO